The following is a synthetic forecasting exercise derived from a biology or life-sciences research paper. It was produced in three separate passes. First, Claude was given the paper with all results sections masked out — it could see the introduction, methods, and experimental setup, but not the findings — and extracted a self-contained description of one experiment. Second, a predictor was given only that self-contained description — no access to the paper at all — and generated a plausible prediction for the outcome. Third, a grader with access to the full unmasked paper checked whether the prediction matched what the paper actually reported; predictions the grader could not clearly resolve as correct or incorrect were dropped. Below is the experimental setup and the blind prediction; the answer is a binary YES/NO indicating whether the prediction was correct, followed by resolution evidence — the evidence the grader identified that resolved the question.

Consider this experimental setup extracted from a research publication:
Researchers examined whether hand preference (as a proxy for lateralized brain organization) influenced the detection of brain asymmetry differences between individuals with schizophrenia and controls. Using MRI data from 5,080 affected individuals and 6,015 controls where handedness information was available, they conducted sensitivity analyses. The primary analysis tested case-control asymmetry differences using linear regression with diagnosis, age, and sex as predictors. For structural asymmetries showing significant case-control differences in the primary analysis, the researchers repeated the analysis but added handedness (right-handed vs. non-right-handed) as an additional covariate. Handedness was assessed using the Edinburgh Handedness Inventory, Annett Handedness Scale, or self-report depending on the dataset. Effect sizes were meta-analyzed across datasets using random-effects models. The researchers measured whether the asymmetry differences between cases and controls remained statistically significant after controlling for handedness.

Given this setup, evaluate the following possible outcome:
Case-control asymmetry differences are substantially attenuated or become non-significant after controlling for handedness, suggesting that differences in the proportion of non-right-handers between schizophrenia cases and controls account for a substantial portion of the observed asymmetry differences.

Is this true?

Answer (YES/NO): NO